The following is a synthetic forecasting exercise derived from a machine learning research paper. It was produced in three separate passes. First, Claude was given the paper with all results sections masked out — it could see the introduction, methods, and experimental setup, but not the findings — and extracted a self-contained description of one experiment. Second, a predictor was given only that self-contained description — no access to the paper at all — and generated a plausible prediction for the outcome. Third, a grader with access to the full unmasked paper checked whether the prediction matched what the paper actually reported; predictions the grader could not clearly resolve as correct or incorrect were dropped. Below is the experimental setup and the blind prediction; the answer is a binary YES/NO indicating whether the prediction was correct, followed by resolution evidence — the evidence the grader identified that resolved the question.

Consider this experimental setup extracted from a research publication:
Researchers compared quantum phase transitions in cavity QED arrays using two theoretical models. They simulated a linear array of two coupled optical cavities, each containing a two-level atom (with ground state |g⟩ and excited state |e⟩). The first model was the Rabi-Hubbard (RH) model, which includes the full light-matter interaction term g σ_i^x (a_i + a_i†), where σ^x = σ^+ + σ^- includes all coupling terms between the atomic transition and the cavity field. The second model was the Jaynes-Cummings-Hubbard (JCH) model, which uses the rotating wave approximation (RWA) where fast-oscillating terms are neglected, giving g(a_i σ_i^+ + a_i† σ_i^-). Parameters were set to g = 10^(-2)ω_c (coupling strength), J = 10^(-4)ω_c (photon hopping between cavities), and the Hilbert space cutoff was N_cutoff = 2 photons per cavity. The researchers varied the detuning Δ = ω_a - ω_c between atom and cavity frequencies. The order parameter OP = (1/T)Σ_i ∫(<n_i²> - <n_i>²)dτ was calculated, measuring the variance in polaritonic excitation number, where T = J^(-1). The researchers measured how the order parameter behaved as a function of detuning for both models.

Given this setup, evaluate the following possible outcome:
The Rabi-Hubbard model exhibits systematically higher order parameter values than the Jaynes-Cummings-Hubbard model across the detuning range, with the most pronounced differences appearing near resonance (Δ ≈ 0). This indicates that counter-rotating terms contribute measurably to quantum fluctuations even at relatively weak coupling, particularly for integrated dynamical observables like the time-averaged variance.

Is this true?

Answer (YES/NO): NO